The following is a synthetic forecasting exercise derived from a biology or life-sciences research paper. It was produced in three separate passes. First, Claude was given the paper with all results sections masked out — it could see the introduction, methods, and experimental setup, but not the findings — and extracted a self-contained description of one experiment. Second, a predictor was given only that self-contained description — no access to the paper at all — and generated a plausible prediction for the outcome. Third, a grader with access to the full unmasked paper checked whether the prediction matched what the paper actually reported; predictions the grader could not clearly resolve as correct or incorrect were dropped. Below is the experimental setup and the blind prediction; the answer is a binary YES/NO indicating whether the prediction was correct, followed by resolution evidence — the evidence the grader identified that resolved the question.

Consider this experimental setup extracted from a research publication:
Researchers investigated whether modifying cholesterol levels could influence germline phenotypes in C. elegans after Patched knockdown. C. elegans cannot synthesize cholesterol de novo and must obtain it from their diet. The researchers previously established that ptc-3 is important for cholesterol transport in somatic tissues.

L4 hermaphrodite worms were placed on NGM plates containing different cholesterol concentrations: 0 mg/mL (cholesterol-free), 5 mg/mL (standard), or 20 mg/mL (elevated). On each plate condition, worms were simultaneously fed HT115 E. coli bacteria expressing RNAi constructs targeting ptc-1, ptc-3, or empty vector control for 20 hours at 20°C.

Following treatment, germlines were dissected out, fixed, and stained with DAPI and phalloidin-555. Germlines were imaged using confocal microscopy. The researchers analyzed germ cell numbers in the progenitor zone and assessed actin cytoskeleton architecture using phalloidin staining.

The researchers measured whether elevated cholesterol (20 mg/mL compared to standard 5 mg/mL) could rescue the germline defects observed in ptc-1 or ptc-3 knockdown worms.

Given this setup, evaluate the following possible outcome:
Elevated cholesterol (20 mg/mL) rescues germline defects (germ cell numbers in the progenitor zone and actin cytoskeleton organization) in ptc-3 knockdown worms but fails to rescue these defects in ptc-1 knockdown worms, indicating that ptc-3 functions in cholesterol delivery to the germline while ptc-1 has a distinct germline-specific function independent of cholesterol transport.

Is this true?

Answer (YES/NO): NO